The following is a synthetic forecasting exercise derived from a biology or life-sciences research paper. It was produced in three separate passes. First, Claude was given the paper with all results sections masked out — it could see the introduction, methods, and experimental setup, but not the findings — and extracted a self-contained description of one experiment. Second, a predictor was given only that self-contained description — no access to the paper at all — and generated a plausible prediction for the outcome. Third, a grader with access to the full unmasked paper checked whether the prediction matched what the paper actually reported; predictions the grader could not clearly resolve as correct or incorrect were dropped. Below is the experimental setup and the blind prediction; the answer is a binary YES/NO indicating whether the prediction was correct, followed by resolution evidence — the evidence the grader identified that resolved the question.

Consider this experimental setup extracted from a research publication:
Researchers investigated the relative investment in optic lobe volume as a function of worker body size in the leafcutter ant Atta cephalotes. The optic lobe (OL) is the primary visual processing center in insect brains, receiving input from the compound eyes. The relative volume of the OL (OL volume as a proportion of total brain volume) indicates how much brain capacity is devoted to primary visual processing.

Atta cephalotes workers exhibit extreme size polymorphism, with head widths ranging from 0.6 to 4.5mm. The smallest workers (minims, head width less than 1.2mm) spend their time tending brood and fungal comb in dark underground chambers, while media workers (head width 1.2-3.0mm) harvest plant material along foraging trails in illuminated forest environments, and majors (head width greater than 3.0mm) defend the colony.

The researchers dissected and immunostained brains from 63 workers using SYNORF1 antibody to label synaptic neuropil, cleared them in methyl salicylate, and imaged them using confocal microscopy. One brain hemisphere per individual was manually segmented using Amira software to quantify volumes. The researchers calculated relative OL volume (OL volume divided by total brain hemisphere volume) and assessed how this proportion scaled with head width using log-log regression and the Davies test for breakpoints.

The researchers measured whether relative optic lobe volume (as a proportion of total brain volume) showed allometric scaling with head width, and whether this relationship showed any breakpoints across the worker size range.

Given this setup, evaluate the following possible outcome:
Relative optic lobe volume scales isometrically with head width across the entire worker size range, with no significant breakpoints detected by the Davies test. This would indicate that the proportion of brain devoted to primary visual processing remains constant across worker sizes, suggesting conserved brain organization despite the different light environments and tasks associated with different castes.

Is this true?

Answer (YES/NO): NO